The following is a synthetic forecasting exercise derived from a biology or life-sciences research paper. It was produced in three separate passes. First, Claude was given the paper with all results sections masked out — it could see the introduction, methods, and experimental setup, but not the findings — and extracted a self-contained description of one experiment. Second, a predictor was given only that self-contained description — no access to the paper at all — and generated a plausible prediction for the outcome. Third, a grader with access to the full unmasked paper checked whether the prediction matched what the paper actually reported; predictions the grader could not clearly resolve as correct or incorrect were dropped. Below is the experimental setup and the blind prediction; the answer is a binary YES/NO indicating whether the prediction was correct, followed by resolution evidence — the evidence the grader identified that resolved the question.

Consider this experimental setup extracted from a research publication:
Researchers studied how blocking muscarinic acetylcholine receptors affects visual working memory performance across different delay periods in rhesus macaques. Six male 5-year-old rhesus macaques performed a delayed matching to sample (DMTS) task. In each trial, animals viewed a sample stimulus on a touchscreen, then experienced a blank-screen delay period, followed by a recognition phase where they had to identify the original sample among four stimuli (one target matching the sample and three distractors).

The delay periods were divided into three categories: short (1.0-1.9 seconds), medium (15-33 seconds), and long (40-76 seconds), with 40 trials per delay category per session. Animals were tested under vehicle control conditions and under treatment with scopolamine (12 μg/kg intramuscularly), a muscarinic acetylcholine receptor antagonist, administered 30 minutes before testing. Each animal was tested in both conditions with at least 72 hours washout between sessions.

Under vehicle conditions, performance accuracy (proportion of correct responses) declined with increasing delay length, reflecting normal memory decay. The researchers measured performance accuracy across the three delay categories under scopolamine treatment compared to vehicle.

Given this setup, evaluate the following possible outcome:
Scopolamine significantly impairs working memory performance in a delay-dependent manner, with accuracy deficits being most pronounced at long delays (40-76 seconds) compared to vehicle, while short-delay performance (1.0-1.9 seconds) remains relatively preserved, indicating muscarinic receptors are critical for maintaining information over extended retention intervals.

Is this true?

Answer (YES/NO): NO